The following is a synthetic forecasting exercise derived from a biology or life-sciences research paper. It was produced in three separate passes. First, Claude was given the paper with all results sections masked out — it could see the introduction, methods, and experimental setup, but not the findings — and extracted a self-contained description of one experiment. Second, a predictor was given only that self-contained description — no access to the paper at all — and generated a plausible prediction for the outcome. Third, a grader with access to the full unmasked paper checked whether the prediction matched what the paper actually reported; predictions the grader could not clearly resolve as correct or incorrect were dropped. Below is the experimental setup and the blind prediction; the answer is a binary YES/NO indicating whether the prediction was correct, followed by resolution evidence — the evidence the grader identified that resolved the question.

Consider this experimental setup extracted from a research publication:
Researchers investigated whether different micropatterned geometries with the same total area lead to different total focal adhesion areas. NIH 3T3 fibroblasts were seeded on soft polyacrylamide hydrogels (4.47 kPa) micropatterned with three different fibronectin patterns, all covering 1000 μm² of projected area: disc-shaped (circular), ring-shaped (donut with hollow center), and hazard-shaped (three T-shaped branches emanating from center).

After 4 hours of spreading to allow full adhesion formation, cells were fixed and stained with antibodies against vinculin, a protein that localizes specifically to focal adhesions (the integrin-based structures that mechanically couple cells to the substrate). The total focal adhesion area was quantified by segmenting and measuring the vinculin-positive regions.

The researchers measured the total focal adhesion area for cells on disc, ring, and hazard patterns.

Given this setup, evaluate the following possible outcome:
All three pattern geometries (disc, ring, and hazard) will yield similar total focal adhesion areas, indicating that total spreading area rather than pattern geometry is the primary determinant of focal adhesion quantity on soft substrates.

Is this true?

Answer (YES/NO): YES